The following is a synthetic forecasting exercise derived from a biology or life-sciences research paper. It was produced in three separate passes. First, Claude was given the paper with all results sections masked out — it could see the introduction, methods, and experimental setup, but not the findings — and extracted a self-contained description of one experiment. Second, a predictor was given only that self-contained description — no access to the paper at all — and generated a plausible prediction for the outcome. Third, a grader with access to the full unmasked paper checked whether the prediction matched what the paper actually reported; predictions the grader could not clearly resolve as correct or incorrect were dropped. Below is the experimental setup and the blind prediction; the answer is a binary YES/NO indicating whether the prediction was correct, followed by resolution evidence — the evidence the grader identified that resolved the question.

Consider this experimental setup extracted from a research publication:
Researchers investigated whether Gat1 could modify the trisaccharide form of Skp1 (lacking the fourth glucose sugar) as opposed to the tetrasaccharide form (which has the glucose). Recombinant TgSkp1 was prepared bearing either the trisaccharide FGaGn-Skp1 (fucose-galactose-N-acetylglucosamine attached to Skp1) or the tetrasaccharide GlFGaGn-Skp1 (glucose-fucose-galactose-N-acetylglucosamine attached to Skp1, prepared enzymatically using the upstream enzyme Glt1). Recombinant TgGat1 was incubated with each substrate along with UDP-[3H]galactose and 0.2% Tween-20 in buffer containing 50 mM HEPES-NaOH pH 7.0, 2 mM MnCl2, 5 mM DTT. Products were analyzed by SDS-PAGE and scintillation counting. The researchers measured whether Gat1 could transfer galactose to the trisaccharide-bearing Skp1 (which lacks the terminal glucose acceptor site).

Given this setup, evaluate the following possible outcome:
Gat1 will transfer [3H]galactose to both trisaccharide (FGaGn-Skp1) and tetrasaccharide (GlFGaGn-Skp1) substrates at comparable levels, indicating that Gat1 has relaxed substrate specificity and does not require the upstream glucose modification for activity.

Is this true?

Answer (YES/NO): NO